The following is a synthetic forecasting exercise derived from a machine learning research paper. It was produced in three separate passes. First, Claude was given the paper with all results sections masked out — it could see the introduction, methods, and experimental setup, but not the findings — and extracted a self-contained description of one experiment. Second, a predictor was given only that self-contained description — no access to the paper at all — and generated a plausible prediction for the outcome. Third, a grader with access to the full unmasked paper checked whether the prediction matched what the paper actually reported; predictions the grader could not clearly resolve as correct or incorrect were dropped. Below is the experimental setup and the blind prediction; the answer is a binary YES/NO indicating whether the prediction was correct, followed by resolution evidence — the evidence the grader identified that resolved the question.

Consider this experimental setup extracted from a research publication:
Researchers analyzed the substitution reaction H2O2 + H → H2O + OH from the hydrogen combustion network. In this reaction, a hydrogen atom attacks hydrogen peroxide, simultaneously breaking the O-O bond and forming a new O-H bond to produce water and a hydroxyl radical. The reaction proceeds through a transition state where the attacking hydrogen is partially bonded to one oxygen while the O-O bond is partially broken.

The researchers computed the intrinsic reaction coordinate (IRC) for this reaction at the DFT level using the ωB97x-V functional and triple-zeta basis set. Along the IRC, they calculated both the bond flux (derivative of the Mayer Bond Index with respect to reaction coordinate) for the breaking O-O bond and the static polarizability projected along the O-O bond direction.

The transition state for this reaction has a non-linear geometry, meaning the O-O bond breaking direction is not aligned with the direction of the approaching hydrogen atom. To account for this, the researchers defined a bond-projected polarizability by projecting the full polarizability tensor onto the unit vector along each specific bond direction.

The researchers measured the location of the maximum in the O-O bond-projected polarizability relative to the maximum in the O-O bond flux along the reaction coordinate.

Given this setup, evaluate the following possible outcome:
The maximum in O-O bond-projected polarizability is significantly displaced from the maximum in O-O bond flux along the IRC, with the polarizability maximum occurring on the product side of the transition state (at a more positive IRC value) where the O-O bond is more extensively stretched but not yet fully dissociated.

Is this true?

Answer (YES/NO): NO